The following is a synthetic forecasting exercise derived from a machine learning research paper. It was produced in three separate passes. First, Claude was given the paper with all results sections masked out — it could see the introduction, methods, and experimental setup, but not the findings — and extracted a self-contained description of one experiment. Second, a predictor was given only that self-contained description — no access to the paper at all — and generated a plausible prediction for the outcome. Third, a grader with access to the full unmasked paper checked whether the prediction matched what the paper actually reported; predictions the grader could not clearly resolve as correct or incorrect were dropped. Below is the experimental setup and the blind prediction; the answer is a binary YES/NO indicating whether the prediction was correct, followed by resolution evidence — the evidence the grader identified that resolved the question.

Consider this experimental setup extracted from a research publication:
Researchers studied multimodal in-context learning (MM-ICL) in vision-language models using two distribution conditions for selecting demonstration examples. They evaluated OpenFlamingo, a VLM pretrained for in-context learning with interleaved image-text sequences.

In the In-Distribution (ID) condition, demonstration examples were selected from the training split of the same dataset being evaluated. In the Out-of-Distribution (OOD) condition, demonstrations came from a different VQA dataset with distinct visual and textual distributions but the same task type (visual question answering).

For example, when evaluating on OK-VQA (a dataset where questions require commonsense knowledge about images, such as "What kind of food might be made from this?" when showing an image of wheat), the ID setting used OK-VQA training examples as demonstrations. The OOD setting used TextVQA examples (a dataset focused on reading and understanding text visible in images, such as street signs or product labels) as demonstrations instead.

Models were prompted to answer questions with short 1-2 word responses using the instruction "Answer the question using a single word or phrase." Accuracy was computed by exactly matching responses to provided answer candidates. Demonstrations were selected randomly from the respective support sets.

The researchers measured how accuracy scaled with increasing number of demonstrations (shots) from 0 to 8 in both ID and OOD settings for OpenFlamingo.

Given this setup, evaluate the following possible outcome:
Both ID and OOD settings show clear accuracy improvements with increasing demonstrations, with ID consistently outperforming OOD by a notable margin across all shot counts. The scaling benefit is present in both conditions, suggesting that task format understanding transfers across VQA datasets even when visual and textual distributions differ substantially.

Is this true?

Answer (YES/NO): NO